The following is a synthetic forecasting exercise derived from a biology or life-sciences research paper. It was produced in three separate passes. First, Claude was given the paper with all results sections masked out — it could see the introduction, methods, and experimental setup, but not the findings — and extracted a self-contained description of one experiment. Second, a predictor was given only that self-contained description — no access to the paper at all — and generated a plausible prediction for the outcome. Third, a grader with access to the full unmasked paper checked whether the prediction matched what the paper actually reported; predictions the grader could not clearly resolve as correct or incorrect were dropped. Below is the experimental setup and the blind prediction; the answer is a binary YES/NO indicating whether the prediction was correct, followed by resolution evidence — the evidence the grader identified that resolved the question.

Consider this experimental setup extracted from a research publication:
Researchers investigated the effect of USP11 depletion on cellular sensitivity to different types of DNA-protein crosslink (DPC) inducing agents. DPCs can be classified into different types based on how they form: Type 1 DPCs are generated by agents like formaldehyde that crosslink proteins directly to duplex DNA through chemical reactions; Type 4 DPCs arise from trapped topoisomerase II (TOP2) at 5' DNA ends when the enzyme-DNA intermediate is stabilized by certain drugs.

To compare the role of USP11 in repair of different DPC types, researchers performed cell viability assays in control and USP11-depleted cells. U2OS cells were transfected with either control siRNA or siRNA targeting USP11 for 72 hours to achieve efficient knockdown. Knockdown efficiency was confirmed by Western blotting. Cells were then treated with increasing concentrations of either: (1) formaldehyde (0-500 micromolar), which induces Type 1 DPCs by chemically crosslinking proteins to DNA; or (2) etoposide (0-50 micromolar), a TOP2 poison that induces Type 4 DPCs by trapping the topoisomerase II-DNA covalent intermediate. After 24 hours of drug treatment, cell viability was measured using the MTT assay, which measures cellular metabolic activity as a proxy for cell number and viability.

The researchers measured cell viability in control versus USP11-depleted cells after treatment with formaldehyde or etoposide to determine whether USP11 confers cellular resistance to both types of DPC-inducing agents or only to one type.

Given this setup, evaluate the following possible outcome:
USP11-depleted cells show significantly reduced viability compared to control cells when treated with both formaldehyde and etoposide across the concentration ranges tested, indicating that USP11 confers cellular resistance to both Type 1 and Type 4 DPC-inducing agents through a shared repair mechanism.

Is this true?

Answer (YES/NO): YES